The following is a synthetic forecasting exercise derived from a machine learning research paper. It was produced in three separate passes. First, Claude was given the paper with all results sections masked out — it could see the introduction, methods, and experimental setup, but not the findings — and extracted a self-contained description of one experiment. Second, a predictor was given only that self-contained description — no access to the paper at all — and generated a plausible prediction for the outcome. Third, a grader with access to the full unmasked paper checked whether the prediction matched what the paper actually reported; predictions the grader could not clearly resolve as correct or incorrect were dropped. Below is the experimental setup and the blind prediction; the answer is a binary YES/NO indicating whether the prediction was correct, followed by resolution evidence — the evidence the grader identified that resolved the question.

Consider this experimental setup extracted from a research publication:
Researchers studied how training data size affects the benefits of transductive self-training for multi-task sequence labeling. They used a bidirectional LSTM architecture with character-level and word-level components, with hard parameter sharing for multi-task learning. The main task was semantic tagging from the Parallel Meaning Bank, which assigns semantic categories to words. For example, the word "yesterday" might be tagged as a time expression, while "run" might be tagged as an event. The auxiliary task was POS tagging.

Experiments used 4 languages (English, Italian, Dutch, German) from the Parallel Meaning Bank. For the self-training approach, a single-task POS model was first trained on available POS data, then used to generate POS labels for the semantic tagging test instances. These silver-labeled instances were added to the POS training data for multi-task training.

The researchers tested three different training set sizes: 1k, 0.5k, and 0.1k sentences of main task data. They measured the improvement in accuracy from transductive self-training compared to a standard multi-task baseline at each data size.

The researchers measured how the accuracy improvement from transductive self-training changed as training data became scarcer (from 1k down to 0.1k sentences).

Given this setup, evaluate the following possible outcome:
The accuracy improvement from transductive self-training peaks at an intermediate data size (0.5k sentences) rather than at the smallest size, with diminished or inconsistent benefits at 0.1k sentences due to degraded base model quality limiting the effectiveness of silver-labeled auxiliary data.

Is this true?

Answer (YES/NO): NO